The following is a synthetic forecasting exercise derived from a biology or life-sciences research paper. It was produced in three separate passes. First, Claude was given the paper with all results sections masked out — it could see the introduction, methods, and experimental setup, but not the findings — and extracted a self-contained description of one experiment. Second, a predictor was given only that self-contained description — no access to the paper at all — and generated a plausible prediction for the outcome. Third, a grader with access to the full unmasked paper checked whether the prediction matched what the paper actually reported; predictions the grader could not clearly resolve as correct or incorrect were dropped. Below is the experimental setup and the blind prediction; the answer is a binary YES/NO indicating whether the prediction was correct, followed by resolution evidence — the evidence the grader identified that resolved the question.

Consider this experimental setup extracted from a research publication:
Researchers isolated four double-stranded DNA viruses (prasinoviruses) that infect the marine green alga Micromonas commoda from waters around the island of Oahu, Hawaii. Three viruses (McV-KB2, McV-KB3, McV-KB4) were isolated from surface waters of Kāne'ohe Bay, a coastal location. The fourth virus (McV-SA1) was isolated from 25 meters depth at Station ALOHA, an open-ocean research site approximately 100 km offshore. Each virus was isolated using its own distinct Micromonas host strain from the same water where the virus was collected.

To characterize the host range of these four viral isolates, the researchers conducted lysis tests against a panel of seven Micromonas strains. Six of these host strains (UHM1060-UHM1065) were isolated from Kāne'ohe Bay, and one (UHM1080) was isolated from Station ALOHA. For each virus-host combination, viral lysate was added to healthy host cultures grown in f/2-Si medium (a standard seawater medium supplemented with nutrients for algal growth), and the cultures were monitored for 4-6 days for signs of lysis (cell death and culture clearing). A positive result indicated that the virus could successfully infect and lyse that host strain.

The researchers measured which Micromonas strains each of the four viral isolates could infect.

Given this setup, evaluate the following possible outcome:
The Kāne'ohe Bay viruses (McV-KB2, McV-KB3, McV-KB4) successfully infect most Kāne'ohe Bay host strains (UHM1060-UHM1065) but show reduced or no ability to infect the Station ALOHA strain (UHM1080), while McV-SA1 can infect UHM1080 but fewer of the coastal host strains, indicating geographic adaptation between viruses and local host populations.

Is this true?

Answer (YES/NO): NO